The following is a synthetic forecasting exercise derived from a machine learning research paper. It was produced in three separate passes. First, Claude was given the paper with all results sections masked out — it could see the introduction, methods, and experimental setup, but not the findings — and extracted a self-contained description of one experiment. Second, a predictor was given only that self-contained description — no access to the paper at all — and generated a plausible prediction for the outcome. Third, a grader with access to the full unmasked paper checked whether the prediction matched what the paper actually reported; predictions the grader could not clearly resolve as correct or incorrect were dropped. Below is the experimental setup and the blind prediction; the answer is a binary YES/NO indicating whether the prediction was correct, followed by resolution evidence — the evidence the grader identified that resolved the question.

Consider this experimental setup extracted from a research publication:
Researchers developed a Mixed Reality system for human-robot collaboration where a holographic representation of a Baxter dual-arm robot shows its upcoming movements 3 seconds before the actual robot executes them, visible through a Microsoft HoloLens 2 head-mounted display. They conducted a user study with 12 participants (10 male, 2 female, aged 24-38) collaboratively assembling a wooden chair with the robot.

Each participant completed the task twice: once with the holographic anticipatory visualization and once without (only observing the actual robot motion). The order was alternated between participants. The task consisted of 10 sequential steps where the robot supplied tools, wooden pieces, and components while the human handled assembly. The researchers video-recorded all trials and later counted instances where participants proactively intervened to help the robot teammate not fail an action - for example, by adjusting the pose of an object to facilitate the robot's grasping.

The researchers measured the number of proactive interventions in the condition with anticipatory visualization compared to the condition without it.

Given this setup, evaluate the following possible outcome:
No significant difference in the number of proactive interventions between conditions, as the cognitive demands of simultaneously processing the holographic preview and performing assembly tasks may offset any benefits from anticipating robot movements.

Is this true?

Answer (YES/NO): NO